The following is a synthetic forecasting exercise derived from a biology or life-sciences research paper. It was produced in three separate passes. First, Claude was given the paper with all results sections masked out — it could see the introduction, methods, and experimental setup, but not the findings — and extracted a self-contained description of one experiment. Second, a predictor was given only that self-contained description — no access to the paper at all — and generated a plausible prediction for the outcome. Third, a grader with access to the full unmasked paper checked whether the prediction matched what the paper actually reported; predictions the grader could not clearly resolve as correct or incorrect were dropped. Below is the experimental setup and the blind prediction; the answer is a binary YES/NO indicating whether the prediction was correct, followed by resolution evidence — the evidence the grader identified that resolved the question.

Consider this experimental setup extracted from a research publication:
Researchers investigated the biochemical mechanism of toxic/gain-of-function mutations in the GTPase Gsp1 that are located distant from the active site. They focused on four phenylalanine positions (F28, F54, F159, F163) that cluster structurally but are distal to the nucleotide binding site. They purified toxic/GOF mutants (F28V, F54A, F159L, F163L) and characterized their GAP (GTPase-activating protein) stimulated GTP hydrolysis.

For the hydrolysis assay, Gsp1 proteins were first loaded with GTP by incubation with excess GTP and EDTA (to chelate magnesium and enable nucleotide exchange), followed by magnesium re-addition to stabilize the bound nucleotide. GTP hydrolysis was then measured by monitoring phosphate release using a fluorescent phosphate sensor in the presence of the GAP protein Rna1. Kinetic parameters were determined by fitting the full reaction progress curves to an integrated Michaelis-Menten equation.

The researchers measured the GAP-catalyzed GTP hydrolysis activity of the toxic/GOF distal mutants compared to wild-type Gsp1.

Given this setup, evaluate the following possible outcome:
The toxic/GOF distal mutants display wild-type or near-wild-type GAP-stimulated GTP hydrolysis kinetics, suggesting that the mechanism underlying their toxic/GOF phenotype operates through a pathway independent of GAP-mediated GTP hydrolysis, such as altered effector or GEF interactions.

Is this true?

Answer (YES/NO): YES